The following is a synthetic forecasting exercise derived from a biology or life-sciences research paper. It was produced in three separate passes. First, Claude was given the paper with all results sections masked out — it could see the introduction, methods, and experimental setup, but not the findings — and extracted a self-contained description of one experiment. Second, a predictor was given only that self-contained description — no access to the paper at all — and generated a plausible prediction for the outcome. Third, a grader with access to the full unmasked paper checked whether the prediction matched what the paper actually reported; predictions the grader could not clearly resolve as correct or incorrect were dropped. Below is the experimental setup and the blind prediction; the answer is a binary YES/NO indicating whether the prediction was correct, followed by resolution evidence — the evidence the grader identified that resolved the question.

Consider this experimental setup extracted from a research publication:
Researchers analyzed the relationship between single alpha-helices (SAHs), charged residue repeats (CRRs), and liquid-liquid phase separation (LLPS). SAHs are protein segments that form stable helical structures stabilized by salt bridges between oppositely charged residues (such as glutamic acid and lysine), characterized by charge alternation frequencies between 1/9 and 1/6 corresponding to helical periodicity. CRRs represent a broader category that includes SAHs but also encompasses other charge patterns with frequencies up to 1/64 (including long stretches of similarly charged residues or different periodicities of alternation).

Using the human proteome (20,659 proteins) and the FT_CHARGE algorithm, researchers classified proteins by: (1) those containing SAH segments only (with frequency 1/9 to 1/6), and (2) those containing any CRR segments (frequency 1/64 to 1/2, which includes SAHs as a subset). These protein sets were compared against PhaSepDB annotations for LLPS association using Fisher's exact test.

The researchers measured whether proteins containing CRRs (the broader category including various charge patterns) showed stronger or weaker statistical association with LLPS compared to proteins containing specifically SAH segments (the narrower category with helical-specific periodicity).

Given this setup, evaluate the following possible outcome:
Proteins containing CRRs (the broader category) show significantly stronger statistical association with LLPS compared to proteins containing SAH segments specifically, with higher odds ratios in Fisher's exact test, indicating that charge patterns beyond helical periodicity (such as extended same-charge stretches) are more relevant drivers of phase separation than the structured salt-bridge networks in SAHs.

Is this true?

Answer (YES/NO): YES